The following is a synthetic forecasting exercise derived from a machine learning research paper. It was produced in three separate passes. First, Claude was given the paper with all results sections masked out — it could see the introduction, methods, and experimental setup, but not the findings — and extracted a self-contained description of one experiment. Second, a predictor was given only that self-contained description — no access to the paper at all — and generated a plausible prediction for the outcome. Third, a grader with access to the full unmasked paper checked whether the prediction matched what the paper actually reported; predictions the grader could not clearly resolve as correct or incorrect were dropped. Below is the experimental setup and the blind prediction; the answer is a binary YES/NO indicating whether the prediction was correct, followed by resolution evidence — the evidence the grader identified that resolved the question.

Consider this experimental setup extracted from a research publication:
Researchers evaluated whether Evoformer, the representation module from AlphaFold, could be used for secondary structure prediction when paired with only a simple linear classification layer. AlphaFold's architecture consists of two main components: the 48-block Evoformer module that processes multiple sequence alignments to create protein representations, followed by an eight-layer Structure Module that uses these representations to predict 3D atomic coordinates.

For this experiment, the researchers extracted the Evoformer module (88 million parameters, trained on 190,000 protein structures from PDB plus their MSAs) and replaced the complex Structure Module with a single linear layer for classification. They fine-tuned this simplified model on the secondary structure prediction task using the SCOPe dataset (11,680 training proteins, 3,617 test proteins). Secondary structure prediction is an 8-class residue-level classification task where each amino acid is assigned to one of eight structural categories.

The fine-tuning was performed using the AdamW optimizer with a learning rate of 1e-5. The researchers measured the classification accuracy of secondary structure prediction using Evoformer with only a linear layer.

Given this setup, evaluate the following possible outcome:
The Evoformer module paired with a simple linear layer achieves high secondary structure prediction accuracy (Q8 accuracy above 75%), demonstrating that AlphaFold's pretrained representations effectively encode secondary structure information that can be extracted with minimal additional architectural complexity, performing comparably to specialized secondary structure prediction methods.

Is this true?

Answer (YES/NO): NO